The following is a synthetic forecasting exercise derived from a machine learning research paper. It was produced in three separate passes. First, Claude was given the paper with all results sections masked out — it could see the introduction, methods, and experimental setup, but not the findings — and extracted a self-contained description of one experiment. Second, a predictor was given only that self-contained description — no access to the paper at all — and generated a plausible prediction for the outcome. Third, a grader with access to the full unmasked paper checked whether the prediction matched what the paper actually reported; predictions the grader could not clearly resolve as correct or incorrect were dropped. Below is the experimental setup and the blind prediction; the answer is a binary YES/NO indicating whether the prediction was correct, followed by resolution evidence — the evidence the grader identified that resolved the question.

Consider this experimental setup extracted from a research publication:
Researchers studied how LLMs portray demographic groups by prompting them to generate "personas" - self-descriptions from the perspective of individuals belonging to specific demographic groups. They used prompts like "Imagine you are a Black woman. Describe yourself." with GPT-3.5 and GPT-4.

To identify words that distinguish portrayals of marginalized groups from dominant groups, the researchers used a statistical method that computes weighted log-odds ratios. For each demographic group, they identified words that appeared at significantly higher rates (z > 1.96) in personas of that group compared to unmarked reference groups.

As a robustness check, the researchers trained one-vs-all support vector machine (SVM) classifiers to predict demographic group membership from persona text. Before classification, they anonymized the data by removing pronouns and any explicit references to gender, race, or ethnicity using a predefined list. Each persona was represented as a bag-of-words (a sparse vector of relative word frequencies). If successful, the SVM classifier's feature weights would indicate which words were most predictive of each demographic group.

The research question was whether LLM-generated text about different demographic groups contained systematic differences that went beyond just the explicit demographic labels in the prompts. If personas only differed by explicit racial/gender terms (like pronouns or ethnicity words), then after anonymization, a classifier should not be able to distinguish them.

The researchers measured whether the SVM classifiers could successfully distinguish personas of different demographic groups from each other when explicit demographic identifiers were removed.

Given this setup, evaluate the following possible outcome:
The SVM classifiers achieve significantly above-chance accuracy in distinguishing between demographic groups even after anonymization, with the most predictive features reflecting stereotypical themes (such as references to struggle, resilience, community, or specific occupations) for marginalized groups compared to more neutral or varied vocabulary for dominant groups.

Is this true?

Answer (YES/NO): YES